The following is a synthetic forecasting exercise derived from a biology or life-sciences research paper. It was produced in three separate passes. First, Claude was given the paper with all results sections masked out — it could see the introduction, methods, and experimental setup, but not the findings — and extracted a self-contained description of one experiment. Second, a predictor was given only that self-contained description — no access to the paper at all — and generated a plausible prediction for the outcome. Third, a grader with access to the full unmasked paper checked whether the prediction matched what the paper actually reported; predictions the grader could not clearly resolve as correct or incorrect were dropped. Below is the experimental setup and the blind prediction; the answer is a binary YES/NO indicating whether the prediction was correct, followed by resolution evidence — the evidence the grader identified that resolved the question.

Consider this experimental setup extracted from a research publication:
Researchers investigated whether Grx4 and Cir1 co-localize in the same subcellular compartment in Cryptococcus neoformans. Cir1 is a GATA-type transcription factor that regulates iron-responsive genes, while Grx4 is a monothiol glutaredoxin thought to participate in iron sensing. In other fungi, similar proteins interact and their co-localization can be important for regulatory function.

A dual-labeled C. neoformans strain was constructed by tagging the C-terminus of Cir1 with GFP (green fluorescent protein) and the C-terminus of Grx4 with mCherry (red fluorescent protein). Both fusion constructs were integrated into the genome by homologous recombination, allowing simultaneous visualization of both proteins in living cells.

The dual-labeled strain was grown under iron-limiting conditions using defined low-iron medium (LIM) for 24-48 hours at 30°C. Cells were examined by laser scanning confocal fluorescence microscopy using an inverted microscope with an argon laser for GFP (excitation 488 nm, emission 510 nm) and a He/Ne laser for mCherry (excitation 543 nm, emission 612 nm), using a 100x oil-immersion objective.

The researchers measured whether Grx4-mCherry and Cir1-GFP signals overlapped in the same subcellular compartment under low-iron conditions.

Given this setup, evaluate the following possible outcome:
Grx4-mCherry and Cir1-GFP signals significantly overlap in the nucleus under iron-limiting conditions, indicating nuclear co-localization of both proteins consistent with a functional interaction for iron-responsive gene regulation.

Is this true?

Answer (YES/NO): YES